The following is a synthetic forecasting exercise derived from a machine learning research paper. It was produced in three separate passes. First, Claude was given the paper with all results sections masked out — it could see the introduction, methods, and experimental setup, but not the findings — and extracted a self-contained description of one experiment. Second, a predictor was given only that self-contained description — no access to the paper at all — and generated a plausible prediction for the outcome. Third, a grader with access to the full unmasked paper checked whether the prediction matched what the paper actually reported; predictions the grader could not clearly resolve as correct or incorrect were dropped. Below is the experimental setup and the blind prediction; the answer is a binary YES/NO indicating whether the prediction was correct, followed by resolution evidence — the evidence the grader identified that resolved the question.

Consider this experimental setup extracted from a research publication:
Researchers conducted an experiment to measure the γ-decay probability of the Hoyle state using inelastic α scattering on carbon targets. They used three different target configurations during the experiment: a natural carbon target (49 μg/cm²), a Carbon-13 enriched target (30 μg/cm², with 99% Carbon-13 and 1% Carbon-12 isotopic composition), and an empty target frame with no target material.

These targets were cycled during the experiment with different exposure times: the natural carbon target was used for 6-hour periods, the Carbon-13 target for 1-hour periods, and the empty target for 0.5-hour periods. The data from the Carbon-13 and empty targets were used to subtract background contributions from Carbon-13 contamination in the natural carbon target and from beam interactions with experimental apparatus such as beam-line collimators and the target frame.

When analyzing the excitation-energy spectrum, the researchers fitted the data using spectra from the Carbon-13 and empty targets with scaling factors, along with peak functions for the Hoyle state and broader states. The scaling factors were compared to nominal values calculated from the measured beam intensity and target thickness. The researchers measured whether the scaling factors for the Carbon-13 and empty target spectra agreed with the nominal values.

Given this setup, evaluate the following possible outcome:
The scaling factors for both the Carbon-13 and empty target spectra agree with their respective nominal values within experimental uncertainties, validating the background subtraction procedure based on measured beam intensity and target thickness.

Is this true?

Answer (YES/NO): NO